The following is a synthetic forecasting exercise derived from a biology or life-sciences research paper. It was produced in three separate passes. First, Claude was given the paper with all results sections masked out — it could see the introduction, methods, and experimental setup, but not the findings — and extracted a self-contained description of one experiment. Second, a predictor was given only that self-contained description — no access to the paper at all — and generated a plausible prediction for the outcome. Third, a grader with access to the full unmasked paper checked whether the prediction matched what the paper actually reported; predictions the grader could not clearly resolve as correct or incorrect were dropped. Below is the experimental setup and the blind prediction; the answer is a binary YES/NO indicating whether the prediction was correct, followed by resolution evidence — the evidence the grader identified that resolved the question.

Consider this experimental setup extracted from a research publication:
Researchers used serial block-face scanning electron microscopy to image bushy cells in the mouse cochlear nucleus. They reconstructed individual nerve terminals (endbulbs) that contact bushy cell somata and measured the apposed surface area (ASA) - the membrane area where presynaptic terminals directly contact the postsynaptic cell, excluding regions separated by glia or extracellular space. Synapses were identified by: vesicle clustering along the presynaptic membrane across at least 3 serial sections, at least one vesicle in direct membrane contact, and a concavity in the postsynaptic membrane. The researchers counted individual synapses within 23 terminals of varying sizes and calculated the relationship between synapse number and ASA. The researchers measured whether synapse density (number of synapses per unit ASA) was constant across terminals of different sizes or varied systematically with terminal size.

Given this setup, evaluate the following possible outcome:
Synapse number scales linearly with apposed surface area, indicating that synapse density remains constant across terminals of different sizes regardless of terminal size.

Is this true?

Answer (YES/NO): NO